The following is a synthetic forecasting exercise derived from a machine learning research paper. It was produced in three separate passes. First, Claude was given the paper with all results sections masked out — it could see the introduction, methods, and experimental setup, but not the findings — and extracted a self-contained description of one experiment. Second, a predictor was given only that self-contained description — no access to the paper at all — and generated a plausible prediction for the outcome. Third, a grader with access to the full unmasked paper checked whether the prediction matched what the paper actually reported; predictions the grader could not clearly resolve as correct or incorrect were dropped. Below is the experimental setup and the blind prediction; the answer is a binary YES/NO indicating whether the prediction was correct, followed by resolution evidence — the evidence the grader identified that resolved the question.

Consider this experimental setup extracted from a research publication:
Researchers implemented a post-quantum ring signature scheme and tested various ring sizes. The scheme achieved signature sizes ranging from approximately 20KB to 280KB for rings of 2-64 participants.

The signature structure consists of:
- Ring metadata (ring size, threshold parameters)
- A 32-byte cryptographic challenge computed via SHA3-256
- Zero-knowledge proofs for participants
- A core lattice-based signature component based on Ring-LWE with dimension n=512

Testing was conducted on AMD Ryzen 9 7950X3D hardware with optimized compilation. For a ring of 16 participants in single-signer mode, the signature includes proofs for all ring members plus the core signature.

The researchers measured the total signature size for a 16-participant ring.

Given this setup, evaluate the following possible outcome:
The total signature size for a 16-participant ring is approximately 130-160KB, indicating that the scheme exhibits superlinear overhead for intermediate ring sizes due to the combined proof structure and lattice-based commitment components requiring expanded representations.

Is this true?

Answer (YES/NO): NO